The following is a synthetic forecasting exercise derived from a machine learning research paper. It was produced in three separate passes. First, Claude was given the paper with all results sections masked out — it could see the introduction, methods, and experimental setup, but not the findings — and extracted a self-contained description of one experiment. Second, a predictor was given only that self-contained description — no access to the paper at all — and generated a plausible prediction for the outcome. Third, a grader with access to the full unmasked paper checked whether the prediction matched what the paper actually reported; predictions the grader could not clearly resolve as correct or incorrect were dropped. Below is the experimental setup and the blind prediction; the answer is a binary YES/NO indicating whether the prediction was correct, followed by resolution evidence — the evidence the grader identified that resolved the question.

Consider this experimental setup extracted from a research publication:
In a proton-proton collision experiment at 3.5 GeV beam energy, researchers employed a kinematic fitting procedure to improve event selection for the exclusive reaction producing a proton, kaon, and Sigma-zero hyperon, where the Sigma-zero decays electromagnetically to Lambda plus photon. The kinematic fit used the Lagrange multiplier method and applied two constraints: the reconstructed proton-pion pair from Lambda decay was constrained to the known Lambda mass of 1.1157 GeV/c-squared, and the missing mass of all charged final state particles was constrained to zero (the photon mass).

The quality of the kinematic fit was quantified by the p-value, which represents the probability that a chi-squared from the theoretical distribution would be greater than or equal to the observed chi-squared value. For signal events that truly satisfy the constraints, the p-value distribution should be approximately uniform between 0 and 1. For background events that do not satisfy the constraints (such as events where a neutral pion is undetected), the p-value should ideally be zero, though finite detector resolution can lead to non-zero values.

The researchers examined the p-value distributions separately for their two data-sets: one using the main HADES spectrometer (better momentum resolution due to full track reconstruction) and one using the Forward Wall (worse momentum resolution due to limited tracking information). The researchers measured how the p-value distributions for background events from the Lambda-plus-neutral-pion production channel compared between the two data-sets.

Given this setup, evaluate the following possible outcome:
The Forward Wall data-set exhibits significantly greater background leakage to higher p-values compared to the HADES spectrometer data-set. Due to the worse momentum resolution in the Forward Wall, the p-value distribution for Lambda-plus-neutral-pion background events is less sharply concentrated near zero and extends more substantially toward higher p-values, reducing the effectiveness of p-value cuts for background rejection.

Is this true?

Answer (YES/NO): YES